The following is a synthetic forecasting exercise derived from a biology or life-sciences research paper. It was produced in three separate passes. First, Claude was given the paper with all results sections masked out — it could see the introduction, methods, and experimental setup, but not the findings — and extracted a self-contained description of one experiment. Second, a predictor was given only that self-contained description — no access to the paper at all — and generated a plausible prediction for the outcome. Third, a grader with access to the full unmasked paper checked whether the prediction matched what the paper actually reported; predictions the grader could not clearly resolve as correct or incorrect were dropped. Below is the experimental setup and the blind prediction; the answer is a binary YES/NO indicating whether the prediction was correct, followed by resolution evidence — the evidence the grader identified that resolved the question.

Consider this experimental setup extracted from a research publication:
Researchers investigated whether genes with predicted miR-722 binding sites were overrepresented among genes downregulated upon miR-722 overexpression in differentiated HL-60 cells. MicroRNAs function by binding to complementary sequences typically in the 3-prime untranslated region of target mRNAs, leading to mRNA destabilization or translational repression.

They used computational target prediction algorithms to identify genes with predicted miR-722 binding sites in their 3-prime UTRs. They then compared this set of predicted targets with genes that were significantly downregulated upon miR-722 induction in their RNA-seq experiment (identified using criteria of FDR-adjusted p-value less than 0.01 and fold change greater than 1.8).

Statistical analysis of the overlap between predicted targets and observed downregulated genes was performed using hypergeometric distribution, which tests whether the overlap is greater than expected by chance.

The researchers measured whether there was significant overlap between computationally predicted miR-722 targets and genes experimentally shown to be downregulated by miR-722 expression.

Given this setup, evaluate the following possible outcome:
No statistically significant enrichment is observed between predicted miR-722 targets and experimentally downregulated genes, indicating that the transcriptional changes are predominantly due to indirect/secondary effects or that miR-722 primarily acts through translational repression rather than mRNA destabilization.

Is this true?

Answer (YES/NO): NO